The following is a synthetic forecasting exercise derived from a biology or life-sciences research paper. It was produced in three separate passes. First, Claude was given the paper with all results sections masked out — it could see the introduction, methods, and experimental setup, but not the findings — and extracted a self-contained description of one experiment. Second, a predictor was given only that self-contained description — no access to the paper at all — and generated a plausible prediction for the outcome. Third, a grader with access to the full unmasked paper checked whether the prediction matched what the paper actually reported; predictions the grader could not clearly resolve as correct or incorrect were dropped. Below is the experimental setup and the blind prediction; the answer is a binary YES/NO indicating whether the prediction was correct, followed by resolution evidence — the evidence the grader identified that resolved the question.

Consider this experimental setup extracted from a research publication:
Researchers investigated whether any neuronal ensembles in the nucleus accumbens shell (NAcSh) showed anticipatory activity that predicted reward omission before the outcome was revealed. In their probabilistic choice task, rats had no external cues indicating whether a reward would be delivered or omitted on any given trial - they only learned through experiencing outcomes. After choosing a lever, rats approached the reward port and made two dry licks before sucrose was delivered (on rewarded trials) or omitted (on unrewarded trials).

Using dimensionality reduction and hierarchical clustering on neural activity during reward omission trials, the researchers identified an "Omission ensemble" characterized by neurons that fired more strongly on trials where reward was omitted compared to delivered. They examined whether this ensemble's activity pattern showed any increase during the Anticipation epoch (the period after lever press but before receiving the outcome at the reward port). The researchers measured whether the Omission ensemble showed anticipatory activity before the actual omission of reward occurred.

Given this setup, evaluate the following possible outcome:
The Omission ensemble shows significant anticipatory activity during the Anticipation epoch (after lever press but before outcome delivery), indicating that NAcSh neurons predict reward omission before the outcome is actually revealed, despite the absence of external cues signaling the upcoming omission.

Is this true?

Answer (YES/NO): YES